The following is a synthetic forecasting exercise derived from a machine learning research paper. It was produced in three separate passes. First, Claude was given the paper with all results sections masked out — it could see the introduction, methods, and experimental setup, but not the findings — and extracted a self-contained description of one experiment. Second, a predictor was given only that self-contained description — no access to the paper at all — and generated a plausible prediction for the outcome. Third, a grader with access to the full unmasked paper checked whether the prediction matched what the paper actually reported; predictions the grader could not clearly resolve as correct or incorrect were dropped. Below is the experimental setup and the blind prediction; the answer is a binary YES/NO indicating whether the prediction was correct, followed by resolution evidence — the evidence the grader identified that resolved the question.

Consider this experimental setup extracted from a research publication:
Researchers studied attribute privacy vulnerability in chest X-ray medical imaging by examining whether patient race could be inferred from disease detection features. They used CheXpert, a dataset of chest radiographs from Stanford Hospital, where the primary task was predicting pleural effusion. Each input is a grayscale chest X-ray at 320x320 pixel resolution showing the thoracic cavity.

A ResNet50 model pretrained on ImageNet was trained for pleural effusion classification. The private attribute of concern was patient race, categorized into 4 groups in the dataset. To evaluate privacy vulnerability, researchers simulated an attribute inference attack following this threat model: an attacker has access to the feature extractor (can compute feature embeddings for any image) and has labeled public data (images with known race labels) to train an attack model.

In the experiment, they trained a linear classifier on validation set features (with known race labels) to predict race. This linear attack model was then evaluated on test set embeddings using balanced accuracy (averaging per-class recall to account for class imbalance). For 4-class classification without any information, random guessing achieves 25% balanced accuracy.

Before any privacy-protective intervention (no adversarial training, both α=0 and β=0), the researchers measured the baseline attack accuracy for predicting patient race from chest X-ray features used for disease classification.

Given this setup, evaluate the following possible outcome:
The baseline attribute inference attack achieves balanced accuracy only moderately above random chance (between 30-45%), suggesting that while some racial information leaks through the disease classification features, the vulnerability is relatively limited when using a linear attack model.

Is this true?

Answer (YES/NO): YES